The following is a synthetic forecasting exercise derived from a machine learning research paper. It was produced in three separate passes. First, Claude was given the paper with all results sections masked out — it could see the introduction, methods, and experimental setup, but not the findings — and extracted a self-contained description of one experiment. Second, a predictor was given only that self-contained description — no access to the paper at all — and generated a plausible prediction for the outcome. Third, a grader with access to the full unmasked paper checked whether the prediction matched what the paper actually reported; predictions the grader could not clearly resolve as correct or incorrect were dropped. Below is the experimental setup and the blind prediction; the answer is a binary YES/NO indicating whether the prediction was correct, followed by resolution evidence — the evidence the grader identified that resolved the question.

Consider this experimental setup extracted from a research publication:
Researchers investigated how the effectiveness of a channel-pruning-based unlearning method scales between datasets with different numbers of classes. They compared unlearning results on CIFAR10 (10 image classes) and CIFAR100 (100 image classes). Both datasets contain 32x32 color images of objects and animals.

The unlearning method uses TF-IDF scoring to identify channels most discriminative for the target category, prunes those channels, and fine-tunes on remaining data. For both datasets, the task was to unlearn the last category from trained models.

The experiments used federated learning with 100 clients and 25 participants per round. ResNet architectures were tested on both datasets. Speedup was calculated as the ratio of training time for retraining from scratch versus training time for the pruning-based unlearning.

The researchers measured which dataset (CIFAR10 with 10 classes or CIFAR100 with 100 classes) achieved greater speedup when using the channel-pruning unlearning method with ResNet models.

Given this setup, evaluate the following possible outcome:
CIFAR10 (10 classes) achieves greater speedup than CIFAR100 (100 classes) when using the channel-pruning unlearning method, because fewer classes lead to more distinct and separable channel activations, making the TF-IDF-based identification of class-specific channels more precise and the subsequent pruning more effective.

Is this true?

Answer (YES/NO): NO